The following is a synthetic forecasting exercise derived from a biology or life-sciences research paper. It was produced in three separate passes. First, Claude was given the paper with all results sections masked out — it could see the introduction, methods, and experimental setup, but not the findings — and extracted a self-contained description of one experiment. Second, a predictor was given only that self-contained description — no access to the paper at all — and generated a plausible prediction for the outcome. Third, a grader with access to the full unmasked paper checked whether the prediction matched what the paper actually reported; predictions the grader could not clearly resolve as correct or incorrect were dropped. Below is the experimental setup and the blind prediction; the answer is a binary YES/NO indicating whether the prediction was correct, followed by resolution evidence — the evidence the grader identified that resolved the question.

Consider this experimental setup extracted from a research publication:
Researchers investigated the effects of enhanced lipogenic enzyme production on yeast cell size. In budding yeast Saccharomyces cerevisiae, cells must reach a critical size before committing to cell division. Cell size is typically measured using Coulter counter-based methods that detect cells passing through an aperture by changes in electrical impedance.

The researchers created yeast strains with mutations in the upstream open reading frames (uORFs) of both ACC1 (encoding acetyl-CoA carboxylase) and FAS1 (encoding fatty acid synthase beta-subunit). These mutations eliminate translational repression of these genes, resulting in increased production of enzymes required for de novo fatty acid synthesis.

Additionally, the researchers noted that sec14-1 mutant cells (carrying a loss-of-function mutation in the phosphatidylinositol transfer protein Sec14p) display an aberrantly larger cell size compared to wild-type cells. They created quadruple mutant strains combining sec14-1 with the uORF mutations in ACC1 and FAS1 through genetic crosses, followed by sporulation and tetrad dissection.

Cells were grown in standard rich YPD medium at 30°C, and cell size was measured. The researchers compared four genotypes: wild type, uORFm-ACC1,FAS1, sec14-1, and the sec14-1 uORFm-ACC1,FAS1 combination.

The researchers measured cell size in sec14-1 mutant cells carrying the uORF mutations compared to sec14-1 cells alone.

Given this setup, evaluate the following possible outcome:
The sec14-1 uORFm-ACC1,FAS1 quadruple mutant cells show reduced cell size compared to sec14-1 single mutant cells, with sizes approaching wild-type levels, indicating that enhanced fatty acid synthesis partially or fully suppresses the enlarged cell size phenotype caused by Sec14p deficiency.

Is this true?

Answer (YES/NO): YES